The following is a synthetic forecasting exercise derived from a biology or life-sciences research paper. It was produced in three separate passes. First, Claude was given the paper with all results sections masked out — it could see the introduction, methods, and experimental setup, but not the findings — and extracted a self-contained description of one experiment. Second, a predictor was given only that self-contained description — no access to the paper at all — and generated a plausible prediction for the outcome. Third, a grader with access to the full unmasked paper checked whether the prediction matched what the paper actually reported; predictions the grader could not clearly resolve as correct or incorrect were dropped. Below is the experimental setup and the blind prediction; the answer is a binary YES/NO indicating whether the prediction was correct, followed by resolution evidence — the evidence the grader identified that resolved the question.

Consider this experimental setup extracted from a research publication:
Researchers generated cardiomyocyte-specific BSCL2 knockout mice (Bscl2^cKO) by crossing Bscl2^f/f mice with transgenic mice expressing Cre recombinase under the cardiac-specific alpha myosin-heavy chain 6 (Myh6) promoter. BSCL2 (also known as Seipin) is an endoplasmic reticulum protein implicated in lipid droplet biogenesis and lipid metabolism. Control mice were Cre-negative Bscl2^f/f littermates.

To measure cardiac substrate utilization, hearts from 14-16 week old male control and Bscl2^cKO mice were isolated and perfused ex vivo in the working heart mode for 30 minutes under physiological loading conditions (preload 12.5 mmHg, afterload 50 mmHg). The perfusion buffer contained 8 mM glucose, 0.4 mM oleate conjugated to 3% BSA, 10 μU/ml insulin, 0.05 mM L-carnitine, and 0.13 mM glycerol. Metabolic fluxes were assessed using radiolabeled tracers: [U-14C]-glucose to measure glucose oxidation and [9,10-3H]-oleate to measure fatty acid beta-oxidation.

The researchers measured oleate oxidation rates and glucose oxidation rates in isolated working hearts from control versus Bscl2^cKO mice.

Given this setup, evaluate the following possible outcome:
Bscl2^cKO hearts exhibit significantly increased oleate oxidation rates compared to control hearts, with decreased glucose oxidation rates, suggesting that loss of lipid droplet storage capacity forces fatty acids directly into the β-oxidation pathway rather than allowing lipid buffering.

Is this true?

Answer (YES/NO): YES